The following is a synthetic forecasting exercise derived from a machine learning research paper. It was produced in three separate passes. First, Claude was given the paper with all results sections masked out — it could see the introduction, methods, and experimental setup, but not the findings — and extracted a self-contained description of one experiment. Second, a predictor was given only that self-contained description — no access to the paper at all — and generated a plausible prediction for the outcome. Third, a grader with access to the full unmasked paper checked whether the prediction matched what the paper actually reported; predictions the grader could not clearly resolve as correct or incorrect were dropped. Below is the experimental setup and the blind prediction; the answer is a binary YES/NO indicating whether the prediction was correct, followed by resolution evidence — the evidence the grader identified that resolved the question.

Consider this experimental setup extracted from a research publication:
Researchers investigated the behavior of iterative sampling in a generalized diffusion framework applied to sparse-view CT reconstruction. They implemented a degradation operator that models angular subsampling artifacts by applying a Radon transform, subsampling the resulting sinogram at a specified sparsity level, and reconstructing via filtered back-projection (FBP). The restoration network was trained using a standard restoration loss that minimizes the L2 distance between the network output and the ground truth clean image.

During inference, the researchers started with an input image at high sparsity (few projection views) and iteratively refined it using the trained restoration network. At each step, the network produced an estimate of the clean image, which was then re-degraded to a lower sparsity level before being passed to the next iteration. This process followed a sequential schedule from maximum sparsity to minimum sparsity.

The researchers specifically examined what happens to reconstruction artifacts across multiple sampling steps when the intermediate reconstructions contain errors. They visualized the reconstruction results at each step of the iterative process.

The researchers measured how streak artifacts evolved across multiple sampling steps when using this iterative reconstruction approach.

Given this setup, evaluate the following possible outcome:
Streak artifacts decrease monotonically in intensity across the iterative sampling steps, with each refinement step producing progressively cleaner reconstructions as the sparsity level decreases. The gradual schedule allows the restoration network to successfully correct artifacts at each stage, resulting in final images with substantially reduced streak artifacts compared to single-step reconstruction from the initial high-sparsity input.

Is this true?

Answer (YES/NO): NO